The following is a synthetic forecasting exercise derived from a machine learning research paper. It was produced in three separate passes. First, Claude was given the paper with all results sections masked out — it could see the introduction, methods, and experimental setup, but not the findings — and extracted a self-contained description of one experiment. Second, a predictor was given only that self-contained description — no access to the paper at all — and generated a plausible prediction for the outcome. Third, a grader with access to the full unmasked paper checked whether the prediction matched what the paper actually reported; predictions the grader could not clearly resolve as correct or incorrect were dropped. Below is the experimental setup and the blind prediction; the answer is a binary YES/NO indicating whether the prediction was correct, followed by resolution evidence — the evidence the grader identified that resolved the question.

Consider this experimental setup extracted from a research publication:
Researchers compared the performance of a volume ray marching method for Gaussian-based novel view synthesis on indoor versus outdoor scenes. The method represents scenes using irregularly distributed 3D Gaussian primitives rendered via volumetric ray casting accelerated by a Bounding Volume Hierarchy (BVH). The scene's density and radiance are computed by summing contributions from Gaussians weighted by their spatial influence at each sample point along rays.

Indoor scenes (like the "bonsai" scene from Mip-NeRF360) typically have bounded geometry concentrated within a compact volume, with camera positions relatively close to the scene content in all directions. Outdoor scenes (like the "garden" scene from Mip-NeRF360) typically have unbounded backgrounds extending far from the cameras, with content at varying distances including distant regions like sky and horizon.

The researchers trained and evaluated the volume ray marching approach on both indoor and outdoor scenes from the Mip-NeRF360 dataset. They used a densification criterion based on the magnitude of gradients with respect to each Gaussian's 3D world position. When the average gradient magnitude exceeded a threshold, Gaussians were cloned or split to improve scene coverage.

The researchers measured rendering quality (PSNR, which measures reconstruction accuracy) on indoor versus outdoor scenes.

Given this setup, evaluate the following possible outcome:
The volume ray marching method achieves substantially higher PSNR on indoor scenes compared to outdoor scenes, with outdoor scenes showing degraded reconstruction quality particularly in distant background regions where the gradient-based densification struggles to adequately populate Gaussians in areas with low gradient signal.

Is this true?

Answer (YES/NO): YES